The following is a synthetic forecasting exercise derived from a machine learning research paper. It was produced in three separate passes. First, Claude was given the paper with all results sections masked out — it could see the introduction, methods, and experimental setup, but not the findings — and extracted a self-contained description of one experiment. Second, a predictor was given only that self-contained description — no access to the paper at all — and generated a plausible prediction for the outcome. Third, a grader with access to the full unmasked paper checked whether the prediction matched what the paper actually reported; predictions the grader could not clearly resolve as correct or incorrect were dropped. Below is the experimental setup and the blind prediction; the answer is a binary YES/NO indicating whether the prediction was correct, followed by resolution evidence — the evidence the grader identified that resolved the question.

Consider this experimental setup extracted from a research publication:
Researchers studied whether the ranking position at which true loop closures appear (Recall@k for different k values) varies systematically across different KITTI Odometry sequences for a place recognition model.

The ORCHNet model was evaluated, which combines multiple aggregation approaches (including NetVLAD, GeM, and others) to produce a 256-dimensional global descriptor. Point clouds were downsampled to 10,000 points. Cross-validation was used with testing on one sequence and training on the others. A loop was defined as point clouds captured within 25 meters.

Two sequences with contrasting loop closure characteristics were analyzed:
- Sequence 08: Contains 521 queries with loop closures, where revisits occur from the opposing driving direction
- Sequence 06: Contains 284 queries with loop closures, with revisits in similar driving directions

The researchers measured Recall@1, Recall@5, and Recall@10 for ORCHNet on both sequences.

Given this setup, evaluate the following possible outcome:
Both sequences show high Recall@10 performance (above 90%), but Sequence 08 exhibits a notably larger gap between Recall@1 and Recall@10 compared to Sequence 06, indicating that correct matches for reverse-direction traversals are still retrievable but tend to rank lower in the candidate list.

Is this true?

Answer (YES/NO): NO